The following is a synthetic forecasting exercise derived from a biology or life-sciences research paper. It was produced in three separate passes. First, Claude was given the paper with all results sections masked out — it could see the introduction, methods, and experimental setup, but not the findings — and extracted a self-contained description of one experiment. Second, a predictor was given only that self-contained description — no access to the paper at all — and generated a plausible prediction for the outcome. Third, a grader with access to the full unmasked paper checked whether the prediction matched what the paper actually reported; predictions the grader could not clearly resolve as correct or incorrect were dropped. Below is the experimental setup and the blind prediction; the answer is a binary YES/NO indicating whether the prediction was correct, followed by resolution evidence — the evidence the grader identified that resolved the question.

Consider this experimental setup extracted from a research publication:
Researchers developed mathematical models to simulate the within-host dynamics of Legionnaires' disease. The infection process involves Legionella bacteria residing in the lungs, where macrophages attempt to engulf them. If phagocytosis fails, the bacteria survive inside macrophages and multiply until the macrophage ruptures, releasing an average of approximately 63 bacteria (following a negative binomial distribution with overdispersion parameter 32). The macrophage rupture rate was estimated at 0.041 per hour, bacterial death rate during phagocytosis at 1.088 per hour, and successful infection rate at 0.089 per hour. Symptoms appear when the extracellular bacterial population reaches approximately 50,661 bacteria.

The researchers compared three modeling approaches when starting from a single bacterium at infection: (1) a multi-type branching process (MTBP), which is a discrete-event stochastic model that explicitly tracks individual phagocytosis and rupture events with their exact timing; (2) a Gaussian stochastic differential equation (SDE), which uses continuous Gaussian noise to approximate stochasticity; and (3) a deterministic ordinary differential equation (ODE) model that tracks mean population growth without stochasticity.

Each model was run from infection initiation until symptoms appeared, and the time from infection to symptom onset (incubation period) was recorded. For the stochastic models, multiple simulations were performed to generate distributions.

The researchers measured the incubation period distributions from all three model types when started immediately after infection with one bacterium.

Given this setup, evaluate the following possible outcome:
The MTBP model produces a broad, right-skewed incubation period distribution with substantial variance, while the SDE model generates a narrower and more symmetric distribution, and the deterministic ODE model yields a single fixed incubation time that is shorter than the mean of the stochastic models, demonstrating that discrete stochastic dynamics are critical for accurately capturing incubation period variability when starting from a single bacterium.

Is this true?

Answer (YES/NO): NO